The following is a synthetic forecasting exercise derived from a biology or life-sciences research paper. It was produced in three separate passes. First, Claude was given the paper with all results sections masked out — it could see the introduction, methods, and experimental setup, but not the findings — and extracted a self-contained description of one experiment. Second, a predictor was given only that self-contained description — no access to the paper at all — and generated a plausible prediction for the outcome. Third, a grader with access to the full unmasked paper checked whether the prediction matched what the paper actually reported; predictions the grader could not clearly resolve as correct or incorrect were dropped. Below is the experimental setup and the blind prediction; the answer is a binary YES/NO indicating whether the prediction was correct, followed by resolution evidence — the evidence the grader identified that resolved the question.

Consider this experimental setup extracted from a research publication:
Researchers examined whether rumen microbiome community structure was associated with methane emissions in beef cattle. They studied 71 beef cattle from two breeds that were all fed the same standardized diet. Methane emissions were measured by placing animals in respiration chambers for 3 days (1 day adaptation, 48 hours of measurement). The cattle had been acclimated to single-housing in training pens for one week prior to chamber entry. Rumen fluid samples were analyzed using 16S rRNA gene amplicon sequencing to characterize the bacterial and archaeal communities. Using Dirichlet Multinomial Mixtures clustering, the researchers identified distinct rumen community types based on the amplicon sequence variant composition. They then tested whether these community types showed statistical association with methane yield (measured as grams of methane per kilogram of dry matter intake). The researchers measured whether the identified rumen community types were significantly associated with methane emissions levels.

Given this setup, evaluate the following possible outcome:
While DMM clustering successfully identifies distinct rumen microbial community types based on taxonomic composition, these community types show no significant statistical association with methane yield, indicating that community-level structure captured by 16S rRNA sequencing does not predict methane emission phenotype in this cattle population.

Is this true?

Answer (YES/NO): YES